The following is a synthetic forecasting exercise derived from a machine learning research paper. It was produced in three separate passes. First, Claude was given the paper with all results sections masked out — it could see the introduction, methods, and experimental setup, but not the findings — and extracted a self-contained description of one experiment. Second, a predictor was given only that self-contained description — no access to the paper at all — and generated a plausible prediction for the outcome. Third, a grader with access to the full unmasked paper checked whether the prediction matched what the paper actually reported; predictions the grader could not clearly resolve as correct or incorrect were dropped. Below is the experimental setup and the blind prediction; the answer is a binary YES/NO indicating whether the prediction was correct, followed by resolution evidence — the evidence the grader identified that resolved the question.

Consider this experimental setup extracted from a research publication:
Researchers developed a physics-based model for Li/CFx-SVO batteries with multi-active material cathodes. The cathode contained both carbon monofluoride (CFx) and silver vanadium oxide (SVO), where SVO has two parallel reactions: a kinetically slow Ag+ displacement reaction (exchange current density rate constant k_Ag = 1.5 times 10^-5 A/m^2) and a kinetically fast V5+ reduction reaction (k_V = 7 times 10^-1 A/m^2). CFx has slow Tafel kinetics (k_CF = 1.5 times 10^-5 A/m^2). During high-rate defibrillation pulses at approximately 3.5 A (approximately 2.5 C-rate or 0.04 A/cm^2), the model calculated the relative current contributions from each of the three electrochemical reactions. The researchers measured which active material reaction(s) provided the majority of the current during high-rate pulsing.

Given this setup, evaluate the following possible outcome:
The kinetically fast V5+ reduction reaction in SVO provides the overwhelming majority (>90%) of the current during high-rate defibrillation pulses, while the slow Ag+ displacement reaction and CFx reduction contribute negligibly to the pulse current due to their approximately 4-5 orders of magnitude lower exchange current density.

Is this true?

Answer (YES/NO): NO